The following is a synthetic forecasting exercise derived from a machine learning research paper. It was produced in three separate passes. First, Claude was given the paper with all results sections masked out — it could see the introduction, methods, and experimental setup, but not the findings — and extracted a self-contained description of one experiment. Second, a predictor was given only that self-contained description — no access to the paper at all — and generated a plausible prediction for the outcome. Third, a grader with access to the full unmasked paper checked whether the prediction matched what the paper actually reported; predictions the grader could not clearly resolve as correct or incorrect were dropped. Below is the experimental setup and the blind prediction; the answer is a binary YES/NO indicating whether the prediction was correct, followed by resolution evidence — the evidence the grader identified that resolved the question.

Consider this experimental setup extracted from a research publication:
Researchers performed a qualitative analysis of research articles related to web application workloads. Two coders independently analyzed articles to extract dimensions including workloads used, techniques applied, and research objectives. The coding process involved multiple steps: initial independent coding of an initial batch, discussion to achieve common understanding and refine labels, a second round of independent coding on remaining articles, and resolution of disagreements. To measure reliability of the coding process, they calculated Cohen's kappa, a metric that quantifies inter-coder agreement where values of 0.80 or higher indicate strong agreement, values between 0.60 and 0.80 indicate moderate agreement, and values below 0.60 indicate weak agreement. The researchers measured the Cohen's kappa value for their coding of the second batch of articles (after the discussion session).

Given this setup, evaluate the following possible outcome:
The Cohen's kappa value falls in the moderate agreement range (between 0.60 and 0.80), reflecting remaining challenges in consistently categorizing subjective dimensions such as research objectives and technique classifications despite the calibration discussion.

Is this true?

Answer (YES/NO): NO